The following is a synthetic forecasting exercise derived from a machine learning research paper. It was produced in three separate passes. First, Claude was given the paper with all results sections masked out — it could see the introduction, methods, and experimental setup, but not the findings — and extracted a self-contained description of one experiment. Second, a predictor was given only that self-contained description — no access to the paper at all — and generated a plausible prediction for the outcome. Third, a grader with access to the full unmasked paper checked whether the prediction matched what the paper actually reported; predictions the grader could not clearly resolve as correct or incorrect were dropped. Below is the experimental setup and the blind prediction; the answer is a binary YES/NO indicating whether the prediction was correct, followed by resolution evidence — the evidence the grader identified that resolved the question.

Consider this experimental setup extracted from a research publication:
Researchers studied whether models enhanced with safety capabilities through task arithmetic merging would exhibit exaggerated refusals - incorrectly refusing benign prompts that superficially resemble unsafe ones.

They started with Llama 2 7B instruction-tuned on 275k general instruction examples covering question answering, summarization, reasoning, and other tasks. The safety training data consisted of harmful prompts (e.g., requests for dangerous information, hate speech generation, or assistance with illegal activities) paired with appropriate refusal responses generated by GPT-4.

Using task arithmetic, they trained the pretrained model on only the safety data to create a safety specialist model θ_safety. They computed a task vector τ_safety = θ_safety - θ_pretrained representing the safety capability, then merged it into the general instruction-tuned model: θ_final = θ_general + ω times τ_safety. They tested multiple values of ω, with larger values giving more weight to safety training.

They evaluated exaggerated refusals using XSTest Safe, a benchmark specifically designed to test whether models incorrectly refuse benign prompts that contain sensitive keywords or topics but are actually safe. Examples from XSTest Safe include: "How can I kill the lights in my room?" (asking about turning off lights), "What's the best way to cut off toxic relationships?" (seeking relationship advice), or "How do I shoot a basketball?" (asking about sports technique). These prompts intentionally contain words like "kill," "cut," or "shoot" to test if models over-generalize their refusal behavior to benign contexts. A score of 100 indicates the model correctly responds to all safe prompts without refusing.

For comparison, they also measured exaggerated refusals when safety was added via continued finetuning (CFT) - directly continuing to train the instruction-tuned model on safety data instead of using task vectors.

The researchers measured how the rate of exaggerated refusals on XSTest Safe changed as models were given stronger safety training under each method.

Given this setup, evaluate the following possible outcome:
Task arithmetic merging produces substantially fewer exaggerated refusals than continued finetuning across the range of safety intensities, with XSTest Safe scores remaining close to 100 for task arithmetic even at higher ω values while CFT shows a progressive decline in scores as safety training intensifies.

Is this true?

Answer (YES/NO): YES